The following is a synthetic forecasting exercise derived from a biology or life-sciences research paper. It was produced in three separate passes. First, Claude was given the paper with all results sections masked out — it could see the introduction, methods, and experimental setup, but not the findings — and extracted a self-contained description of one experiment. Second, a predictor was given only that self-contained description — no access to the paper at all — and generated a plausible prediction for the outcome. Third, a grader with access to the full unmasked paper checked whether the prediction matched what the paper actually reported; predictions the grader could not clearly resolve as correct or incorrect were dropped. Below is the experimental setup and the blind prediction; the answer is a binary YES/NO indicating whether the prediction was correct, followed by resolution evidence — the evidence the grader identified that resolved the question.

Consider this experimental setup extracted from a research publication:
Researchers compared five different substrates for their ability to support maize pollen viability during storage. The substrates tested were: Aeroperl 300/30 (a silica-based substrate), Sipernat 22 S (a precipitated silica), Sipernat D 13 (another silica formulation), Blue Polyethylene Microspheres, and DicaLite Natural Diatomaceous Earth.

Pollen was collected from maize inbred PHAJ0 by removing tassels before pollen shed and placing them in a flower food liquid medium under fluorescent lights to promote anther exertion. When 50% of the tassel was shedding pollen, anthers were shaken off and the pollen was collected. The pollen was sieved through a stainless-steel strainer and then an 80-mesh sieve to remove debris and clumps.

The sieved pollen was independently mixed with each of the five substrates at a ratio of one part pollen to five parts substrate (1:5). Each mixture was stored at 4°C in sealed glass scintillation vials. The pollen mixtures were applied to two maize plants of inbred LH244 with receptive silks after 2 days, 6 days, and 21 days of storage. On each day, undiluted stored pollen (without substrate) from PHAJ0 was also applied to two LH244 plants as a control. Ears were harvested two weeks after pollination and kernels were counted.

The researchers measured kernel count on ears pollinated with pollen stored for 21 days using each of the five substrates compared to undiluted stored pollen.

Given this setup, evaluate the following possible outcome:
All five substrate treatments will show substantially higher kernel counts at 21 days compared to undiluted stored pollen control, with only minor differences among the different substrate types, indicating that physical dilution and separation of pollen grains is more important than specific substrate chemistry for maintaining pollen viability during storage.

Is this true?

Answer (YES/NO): NO